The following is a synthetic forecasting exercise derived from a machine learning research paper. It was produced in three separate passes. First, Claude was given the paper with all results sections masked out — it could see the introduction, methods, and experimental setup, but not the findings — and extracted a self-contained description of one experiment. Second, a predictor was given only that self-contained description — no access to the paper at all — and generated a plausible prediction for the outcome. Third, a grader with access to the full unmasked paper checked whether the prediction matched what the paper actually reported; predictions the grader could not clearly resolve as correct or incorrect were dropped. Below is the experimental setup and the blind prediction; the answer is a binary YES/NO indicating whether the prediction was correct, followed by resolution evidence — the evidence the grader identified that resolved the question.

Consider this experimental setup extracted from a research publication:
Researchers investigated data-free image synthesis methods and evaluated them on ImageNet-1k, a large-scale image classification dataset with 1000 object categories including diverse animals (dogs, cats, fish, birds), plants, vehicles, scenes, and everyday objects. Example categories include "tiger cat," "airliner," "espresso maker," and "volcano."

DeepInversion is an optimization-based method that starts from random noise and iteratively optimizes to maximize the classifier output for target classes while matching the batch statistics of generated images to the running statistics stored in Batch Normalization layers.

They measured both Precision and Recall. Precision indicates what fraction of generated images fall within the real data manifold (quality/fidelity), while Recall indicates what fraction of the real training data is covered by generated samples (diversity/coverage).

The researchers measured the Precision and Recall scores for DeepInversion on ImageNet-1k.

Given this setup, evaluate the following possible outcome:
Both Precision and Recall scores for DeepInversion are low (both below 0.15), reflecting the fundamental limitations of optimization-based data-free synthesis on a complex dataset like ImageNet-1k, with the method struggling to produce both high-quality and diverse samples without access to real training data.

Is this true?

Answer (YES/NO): NO